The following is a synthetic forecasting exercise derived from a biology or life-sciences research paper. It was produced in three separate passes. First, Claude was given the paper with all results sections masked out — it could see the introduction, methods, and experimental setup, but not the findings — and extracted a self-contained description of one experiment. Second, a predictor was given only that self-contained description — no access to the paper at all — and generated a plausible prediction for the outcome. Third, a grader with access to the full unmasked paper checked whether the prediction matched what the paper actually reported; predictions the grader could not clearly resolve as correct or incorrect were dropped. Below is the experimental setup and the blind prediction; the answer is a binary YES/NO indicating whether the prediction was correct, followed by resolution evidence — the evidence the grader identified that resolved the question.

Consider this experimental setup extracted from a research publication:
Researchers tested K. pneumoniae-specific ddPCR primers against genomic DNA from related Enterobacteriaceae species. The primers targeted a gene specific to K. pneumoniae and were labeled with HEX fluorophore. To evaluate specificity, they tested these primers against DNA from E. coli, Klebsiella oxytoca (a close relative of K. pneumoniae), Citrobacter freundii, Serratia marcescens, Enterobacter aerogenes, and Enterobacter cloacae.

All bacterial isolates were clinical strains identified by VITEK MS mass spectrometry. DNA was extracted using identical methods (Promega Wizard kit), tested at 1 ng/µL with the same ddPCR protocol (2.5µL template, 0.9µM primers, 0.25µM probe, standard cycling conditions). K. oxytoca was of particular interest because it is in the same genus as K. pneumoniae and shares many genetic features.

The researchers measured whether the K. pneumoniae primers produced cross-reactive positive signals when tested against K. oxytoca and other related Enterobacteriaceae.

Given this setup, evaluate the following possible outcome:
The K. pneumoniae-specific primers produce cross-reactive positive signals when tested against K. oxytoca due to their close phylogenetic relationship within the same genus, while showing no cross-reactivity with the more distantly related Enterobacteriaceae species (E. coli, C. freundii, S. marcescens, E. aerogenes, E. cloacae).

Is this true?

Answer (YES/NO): NO